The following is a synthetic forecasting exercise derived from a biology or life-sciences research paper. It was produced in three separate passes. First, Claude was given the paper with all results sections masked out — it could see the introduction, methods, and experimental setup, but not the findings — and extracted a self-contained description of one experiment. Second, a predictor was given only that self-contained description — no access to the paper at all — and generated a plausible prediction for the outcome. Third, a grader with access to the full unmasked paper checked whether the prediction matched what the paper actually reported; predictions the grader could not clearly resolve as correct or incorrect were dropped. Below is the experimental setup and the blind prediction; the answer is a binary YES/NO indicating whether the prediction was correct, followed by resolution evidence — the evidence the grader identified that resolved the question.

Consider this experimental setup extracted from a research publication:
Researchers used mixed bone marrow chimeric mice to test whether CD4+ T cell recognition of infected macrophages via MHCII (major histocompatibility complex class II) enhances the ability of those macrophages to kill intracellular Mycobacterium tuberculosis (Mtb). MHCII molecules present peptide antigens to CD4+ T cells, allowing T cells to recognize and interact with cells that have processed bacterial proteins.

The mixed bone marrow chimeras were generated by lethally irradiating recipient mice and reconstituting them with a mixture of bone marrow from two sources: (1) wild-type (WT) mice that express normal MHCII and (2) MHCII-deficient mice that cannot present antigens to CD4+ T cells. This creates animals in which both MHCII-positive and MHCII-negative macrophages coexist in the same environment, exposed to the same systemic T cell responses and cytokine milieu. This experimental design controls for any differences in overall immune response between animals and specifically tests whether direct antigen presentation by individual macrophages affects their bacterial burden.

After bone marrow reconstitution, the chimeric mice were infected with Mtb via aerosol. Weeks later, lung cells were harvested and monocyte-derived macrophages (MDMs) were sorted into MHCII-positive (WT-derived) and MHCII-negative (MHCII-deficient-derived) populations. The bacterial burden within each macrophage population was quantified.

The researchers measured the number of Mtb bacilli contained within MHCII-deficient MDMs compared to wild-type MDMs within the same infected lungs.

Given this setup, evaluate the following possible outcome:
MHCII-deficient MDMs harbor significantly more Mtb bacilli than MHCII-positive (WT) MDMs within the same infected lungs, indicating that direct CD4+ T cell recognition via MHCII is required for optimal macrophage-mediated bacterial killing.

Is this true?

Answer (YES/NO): YES